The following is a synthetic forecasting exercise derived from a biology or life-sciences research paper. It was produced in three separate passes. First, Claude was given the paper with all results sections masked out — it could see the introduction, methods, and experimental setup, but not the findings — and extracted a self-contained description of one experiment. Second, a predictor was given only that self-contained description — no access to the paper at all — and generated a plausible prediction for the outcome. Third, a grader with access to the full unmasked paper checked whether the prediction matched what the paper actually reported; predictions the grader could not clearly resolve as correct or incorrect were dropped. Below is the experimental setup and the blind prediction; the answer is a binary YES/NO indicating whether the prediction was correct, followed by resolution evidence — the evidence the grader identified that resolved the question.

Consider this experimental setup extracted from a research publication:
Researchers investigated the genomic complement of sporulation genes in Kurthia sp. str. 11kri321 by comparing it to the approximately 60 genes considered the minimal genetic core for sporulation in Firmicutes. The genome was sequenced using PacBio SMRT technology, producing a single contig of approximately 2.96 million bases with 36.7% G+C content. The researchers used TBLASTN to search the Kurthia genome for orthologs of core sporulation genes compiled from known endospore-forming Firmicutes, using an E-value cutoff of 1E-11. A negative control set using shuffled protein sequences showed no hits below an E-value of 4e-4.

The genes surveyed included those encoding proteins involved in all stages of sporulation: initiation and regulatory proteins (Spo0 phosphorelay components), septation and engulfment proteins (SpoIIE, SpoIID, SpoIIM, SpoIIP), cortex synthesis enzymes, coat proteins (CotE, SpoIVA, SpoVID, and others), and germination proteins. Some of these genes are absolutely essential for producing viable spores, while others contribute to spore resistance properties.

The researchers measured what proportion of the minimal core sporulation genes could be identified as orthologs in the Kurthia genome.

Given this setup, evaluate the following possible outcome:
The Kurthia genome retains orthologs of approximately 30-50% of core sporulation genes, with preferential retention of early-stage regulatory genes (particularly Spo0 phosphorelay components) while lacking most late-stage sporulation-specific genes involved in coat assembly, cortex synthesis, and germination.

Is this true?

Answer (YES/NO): NO